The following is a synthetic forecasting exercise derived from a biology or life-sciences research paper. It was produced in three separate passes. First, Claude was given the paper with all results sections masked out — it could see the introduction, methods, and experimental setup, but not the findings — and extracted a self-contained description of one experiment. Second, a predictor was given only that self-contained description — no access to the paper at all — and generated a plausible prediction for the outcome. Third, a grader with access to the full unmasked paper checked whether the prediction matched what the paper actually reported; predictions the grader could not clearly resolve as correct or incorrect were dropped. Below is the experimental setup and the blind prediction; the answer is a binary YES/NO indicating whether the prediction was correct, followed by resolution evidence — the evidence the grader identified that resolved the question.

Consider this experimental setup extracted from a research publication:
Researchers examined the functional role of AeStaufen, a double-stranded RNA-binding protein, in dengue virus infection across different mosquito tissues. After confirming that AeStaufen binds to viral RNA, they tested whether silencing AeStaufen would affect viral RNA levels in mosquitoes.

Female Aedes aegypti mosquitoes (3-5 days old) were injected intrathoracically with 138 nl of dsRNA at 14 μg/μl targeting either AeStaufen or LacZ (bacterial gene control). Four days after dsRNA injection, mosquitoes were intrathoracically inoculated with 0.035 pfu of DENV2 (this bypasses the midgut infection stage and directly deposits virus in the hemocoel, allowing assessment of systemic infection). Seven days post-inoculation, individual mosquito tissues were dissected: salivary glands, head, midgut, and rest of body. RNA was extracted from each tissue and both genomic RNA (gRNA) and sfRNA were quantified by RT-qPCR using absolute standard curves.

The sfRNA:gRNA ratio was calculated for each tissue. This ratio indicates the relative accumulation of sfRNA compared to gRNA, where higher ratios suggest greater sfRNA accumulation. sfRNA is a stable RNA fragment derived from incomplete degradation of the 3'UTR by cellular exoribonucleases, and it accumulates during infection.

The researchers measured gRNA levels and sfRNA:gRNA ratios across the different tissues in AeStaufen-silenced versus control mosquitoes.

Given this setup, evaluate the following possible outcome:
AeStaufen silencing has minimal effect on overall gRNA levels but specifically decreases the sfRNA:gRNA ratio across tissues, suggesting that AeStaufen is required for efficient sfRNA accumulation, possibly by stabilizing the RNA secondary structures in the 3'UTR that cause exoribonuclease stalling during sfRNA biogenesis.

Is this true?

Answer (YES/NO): NO